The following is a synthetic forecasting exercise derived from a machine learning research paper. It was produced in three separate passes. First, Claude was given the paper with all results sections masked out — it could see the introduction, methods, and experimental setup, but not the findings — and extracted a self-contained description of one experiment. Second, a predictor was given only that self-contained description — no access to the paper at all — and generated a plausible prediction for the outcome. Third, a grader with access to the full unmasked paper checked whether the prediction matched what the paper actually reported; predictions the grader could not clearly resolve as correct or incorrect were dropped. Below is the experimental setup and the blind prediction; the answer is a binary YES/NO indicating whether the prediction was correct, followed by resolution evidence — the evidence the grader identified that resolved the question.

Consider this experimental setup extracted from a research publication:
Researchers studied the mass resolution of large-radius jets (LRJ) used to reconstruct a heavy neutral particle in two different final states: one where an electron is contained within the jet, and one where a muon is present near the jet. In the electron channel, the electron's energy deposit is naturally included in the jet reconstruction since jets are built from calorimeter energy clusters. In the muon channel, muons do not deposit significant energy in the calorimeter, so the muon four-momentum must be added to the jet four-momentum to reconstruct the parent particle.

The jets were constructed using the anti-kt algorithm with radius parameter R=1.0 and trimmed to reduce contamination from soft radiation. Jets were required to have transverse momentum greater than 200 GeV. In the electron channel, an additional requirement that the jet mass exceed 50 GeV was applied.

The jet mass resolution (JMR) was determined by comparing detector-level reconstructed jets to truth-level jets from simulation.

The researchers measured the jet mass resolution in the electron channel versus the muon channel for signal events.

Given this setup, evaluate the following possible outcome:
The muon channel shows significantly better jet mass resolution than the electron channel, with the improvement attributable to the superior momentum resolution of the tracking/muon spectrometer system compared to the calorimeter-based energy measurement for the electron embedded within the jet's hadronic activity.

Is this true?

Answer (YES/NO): NO